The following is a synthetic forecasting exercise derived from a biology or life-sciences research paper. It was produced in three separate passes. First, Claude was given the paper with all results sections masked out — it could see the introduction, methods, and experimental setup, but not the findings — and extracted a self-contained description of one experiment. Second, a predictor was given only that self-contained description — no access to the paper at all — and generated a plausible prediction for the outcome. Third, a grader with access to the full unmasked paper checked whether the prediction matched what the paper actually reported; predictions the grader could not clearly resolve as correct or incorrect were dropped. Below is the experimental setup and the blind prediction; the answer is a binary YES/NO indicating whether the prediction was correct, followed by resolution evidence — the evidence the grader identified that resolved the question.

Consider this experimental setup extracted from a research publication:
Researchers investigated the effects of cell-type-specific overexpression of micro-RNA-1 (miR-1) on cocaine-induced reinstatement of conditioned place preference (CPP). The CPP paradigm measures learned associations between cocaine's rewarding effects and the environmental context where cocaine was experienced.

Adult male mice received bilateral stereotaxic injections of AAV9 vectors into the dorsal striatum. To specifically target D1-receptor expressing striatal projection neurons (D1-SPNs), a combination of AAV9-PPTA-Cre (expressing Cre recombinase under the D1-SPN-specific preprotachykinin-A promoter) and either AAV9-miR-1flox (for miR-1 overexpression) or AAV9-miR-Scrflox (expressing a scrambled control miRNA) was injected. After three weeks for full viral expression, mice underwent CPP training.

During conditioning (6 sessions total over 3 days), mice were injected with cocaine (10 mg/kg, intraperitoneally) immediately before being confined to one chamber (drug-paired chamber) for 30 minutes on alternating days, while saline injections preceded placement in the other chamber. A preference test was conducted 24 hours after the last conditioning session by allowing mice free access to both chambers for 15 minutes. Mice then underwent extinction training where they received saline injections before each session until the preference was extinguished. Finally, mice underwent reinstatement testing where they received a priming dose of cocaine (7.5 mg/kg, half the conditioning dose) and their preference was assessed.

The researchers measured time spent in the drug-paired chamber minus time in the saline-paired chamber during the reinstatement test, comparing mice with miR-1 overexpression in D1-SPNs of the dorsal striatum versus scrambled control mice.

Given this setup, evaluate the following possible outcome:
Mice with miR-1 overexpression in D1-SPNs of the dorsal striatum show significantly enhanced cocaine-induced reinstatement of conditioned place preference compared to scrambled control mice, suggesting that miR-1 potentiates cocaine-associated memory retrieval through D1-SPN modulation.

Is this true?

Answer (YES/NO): NO